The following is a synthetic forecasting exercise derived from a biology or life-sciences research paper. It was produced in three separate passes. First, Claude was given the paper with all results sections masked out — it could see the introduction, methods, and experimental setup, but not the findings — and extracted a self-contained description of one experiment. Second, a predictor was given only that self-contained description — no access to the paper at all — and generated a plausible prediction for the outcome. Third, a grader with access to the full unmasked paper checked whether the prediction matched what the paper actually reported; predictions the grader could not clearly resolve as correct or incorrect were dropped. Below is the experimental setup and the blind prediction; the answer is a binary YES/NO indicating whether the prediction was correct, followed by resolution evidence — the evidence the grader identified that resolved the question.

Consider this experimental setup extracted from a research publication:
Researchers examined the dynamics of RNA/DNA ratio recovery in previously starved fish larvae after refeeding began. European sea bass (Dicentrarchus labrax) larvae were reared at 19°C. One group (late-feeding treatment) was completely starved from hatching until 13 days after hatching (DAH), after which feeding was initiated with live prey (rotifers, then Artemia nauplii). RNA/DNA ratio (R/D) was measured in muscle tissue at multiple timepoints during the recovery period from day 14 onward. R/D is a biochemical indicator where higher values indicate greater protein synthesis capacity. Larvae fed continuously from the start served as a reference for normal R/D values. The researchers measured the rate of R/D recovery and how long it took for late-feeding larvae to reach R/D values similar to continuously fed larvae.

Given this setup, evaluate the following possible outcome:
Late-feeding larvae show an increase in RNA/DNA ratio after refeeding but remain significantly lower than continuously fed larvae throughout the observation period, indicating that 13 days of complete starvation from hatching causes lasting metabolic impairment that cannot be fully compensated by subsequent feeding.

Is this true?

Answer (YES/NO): NO